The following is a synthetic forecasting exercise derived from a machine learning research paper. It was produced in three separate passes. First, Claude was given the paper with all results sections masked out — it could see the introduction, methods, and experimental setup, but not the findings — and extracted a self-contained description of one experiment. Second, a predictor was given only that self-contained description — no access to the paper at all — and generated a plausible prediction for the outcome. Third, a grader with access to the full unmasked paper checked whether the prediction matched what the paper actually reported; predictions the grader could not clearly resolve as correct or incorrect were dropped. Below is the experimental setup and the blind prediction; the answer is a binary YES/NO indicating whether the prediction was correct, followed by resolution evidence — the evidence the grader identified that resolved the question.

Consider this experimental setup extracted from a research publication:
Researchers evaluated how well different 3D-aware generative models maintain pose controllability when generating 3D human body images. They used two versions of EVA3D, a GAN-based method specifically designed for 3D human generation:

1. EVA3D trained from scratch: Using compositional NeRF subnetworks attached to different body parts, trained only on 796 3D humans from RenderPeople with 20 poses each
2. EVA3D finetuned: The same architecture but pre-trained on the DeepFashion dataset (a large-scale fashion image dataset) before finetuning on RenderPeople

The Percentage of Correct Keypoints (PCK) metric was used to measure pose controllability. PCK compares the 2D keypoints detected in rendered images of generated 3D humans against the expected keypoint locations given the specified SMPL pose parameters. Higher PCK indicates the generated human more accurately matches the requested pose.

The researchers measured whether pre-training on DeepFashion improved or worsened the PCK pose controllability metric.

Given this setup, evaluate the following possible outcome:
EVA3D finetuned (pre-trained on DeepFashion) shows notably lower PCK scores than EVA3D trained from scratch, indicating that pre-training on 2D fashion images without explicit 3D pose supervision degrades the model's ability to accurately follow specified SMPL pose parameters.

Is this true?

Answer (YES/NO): NO